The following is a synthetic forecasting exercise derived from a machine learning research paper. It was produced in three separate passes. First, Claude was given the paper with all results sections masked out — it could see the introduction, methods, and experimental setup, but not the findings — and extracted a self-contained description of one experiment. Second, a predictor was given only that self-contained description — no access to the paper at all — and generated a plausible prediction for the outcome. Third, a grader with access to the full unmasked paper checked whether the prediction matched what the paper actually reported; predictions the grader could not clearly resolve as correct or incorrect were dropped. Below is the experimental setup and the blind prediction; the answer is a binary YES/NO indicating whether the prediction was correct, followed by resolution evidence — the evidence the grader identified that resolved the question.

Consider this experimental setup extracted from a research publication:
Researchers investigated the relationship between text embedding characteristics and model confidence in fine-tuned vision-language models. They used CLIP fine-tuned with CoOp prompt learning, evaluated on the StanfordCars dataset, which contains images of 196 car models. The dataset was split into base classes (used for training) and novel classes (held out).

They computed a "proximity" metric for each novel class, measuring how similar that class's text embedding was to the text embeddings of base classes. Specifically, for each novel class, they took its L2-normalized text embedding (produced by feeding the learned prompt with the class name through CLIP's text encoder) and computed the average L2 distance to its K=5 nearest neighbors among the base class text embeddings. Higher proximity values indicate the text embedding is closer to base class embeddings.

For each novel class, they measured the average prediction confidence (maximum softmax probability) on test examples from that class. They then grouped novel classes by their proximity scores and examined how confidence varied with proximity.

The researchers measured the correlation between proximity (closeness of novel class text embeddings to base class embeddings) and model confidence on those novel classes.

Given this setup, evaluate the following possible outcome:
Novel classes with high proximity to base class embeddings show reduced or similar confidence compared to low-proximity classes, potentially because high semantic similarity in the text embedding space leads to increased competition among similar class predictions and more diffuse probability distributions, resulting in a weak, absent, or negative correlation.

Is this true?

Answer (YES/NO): YES